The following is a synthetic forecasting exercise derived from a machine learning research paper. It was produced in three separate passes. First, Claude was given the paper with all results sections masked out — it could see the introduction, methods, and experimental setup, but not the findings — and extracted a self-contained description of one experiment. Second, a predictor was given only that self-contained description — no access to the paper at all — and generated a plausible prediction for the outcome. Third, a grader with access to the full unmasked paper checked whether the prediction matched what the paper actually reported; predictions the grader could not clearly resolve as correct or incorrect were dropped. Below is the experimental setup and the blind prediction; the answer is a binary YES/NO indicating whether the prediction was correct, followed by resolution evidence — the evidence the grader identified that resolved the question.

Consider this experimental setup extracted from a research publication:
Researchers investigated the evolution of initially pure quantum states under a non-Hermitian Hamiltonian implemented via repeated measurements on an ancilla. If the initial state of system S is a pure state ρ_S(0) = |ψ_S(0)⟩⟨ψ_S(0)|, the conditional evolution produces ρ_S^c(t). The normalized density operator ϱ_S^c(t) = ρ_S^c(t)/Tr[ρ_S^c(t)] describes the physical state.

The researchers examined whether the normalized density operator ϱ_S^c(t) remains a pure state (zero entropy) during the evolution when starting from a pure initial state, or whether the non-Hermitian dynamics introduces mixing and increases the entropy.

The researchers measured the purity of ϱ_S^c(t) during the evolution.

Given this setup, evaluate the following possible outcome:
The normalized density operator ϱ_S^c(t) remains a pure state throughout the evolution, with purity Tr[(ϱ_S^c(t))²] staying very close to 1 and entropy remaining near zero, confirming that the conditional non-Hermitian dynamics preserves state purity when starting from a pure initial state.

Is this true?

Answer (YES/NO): YES